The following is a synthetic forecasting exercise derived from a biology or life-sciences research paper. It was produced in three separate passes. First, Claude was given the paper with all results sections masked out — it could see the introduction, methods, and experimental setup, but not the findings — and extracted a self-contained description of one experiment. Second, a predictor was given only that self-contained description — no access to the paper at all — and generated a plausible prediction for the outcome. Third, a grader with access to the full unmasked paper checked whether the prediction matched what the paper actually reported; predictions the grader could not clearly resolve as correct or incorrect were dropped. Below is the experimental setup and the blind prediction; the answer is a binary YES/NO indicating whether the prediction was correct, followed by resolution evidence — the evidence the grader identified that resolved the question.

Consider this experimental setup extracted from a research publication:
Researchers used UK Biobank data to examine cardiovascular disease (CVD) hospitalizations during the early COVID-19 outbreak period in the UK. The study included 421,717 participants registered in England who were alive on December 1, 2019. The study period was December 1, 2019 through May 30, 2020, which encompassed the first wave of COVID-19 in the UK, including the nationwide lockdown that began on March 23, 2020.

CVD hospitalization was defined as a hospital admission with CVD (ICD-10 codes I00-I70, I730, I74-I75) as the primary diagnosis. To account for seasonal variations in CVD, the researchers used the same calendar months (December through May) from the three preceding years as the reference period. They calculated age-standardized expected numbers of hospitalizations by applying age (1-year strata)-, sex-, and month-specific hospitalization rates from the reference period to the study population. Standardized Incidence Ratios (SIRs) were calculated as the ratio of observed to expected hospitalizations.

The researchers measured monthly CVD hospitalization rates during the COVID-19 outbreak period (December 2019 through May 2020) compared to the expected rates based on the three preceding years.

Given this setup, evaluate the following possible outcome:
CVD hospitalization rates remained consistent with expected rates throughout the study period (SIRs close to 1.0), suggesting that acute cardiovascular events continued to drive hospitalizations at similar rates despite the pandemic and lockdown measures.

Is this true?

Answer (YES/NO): NO